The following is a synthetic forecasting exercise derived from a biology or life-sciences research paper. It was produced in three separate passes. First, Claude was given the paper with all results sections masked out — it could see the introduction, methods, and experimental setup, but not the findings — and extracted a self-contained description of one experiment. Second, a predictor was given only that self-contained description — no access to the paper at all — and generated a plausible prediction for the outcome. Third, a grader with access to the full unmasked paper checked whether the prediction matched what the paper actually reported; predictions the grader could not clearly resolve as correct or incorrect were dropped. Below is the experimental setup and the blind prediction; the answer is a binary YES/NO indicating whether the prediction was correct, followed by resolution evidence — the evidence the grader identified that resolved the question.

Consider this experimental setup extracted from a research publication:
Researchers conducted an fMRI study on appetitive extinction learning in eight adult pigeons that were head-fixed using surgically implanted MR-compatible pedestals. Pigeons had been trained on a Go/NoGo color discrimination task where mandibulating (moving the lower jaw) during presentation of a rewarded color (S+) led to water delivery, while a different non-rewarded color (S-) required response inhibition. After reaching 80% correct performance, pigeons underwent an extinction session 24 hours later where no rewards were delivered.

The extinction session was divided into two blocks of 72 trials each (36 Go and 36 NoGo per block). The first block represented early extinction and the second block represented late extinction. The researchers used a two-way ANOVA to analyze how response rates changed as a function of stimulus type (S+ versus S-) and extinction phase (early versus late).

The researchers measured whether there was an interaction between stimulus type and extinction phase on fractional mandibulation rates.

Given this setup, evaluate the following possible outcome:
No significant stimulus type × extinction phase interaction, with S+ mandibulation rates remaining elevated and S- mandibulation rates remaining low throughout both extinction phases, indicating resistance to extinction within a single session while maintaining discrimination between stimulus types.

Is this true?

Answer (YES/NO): NO